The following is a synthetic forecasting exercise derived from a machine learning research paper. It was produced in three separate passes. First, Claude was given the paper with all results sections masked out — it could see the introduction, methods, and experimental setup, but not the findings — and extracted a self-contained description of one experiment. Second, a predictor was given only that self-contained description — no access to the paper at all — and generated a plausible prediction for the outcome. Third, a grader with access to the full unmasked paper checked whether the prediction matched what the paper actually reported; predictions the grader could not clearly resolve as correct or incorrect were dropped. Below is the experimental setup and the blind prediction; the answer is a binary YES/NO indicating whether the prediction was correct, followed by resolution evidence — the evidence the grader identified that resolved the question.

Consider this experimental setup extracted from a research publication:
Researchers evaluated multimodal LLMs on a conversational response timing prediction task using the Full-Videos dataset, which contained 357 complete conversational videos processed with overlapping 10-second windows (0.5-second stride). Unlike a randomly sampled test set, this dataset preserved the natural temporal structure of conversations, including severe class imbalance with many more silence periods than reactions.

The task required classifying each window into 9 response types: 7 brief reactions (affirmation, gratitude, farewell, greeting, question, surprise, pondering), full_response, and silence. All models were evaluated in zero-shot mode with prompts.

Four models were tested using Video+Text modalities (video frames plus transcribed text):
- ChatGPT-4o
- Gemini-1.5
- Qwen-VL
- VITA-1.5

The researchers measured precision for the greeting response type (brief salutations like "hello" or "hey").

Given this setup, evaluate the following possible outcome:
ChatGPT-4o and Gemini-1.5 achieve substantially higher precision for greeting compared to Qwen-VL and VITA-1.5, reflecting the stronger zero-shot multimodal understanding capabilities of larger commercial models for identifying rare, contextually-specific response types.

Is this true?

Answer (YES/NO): NO